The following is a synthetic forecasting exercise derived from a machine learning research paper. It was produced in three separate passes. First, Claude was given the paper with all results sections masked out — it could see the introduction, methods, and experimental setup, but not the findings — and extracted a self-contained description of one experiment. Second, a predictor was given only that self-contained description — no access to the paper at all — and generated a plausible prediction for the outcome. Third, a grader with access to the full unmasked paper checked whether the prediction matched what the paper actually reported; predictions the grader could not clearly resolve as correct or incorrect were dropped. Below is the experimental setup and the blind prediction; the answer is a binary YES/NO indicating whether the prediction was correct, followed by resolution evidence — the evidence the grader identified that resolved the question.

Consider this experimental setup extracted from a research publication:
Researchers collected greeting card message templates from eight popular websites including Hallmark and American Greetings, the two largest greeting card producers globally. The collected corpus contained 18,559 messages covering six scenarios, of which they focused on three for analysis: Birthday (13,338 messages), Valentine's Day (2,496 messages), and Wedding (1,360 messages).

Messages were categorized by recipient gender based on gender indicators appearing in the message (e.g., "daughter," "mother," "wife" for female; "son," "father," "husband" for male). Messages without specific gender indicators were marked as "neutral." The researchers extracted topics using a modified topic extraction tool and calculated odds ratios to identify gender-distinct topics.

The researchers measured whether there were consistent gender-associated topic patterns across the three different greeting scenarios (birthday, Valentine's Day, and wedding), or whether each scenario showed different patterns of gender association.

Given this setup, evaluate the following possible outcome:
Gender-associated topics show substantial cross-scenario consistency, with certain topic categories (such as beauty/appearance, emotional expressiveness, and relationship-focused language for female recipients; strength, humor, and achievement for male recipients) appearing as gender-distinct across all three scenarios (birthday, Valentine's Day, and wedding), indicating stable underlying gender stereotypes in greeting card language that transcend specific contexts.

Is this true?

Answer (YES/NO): YES